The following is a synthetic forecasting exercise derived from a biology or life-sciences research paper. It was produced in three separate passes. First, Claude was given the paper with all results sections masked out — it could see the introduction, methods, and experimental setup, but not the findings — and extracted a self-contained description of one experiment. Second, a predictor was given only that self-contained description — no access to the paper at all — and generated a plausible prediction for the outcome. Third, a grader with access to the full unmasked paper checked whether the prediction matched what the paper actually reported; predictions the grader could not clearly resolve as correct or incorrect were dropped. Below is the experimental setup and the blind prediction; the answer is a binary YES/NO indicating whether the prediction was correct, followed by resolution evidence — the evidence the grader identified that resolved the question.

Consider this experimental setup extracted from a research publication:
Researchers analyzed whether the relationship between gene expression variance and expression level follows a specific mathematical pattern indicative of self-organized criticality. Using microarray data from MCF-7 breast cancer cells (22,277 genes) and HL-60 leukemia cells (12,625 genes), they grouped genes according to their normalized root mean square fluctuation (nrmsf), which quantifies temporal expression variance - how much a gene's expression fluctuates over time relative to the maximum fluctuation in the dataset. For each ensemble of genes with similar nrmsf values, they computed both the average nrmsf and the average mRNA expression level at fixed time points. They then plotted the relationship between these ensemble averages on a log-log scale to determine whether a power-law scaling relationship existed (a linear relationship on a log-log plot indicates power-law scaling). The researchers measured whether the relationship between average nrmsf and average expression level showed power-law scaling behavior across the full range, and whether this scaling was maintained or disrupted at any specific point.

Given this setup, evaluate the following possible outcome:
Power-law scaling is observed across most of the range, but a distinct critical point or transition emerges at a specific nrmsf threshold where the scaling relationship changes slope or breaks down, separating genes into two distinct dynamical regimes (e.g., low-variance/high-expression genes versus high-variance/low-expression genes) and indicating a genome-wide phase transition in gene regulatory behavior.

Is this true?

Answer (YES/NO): YES